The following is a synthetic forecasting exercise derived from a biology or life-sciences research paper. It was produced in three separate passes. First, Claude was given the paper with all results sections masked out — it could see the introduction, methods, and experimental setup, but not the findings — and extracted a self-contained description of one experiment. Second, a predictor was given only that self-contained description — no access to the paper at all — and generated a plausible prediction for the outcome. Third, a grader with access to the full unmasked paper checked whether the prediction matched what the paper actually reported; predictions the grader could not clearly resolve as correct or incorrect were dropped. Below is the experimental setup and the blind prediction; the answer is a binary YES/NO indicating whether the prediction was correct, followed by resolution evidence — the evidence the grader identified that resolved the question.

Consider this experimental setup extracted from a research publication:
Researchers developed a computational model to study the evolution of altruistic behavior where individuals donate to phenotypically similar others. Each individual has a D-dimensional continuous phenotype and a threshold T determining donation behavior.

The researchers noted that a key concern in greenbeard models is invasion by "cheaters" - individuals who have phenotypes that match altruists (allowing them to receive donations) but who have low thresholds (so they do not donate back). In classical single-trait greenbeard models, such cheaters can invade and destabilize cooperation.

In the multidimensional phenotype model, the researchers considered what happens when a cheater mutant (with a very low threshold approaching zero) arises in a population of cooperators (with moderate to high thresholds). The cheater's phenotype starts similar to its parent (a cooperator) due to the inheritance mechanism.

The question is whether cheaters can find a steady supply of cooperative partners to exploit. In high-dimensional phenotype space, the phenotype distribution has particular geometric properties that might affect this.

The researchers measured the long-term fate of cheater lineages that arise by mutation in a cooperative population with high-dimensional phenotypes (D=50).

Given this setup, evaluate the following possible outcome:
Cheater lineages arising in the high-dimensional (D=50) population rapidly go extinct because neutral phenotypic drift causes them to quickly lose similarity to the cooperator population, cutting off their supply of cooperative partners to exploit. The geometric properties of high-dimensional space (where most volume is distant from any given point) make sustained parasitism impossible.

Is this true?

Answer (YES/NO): NO